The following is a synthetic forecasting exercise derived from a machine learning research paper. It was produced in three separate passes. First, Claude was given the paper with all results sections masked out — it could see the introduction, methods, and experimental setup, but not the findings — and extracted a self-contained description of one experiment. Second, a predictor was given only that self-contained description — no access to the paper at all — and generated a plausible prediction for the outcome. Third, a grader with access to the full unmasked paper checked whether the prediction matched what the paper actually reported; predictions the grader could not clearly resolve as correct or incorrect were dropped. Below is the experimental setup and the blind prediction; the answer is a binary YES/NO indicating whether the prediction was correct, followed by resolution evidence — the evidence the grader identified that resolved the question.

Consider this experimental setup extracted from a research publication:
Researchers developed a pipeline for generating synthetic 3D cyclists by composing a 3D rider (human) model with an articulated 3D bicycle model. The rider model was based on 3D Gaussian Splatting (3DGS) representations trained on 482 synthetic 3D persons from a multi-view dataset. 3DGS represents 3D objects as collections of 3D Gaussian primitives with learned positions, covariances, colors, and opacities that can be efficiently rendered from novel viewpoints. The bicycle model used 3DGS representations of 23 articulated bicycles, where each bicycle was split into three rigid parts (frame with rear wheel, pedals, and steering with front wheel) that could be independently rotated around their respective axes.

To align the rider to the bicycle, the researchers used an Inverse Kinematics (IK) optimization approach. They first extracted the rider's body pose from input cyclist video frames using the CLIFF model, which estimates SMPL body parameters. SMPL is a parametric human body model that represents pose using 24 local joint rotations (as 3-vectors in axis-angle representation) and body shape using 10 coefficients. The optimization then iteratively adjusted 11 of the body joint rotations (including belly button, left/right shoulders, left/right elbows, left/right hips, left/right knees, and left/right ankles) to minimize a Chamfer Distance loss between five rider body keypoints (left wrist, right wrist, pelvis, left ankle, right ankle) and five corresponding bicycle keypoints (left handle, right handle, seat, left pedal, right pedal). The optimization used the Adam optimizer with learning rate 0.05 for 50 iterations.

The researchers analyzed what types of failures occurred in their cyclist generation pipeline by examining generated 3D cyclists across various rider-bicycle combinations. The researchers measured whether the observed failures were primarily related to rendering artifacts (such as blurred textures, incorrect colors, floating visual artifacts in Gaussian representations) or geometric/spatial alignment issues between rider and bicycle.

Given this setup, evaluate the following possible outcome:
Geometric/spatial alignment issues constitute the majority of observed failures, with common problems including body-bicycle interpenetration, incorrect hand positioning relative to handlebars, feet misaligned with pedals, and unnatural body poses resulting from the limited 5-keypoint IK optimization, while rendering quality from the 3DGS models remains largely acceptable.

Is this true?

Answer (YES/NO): NO